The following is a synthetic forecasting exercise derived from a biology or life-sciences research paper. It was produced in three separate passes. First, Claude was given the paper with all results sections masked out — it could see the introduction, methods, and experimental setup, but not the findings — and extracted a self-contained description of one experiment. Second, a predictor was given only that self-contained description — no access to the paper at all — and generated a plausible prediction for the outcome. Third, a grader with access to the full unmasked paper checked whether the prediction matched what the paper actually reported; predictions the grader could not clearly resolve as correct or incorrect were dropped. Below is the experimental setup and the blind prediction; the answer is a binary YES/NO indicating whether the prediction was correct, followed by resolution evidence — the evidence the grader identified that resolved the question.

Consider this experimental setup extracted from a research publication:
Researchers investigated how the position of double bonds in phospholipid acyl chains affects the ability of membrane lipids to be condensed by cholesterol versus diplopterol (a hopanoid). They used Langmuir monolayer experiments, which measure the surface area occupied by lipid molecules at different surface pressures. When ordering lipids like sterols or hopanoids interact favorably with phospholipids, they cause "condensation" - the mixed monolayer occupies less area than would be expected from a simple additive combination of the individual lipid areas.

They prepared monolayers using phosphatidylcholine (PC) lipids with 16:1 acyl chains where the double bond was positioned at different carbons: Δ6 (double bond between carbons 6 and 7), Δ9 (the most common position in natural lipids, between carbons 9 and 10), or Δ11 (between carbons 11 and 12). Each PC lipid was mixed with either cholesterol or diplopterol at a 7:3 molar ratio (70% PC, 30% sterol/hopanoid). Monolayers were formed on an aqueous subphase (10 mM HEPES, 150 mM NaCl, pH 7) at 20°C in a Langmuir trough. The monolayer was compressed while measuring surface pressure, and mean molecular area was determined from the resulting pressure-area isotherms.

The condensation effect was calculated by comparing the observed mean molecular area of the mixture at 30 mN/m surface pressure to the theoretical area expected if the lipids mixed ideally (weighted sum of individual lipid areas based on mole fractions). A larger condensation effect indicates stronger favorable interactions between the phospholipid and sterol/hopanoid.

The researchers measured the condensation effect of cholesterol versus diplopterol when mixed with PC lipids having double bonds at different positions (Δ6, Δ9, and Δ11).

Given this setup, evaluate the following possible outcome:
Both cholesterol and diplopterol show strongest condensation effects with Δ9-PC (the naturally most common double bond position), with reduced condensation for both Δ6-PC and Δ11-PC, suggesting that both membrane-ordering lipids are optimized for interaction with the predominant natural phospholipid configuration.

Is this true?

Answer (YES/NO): NO